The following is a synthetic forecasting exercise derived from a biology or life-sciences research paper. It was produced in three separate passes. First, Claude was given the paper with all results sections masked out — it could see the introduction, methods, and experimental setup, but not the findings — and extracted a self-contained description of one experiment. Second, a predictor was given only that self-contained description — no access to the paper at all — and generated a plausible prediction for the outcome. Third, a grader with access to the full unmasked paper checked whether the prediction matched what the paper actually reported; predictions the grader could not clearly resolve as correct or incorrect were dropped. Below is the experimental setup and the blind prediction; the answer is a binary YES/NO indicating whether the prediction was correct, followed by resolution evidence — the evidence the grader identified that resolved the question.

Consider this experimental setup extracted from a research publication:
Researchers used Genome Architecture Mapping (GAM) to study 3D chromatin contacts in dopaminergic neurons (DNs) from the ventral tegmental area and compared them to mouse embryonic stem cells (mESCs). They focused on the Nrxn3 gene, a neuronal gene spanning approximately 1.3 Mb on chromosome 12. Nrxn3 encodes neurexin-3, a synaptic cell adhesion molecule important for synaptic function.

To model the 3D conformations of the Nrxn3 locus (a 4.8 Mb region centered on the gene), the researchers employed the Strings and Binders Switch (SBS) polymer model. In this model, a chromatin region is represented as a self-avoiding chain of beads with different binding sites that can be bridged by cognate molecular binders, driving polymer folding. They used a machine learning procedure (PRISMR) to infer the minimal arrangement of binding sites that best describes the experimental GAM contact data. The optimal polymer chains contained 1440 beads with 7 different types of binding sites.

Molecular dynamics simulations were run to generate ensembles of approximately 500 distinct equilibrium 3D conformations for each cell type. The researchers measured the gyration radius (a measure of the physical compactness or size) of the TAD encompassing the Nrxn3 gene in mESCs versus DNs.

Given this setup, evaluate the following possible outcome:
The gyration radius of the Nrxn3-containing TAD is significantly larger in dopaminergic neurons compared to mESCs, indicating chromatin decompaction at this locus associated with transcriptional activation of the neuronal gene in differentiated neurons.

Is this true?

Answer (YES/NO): YES